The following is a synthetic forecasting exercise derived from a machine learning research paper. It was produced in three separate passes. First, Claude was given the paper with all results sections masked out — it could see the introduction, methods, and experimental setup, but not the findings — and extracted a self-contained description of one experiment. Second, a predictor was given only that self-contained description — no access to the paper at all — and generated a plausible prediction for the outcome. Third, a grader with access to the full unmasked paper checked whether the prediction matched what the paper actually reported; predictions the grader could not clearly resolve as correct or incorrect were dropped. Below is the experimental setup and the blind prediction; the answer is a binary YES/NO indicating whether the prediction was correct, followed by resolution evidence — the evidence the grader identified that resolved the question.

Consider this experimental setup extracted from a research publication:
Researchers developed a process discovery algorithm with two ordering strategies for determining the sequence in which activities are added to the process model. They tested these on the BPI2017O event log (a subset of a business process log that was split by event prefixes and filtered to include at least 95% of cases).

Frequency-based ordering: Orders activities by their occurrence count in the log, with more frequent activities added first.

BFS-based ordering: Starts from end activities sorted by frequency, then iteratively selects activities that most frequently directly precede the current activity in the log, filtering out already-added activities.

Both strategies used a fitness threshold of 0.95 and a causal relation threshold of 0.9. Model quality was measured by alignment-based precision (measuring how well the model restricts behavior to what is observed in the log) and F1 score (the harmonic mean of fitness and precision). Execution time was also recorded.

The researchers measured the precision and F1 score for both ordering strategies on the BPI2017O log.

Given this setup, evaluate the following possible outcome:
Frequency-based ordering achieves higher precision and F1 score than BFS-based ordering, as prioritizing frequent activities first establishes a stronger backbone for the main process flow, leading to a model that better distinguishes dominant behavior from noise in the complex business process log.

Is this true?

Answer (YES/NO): NO